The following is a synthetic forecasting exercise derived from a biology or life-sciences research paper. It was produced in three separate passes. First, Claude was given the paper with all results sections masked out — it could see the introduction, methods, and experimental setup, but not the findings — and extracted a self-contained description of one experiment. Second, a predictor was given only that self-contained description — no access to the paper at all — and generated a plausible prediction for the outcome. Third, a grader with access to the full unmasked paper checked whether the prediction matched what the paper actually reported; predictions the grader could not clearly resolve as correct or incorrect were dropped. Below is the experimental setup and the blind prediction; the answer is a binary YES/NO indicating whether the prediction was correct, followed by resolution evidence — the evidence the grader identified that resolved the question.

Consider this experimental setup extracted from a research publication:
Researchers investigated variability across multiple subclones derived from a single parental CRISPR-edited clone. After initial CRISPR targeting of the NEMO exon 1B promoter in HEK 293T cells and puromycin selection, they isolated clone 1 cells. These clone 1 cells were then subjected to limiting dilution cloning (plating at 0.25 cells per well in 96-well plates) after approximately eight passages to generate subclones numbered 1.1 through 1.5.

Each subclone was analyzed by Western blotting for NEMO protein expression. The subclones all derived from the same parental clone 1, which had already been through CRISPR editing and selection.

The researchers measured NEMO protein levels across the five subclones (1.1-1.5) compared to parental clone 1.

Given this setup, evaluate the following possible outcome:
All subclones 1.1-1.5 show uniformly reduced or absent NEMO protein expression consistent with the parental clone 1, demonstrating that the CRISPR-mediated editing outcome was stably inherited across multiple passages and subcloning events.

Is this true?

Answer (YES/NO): YES